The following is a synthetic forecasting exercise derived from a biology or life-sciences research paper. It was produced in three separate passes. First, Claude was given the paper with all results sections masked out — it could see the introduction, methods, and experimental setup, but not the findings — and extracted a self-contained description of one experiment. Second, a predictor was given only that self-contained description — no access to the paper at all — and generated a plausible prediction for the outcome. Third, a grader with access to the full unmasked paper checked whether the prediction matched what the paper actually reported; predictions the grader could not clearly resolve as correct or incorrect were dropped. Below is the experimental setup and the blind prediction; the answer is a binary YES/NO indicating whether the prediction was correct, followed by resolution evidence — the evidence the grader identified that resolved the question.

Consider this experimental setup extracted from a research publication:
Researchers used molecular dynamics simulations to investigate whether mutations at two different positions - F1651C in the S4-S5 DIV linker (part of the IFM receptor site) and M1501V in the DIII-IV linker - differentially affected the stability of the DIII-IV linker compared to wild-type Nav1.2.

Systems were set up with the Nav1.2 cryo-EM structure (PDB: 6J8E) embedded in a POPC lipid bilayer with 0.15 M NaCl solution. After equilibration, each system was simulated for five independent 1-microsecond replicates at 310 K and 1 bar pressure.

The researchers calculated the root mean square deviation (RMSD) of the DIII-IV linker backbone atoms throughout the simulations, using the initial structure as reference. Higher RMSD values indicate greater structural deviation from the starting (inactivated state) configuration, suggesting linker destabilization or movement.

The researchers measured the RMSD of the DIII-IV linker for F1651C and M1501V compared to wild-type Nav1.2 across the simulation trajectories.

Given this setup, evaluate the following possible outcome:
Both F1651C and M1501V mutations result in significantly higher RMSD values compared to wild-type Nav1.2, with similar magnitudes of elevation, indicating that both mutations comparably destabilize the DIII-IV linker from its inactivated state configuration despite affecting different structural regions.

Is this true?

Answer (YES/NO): NO